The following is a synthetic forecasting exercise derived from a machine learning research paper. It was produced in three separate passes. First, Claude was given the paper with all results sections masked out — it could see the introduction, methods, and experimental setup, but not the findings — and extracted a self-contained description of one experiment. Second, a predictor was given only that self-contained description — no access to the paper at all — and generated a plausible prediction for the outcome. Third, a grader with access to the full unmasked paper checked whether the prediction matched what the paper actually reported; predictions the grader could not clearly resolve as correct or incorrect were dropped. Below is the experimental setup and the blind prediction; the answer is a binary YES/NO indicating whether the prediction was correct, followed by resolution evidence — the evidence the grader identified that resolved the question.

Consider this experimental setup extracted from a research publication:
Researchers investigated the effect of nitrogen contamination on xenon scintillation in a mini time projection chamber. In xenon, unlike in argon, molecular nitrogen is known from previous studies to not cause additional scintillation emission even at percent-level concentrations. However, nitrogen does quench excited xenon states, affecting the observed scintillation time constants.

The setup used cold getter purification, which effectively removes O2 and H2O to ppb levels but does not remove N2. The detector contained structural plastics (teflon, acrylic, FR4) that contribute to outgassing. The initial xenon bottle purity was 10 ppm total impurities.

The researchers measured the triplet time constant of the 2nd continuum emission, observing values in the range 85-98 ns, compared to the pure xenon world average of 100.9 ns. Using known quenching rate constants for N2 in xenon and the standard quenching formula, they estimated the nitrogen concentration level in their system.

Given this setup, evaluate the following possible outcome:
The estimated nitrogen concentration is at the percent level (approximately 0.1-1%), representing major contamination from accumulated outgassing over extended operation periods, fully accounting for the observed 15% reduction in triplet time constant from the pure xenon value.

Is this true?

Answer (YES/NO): NO